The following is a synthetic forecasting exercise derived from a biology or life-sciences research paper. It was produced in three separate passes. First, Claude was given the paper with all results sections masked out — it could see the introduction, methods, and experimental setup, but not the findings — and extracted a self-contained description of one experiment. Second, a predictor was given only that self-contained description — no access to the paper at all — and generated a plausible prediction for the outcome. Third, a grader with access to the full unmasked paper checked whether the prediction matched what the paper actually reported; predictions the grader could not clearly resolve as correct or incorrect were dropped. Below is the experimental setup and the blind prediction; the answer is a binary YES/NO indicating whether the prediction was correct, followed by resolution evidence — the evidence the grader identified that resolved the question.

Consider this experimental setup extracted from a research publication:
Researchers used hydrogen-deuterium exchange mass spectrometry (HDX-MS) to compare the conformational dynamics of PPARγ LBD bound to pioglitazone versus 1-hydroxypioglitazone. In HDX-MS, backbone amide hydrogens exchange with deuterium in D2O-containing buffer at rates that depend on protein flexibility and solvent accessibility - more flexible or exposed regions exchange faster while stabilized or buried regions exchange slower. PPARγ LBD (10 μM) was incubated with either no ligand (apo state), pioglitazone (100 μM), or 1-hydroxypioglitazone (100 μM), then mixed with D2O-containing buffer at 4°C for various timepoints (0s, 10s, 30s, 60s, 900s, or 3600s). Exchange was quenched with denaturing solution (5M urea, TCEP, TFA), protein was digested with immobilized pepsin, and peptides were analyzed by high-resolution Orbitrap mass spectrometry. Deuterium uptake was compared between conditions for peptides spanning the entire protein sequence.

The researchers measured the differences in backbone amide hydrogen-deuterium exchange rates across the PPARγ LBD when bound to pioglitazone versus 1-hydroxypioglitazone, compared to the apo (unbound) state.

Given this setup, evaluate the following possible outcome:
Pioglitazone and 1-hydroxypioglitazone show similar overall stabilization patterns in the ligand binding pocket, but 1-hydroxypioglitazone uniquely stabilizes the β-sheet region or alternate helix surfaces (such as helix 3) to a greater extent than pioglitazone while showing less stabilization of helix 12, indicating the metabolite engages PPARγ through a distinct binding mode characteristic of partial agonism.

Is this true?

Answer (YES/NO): NO